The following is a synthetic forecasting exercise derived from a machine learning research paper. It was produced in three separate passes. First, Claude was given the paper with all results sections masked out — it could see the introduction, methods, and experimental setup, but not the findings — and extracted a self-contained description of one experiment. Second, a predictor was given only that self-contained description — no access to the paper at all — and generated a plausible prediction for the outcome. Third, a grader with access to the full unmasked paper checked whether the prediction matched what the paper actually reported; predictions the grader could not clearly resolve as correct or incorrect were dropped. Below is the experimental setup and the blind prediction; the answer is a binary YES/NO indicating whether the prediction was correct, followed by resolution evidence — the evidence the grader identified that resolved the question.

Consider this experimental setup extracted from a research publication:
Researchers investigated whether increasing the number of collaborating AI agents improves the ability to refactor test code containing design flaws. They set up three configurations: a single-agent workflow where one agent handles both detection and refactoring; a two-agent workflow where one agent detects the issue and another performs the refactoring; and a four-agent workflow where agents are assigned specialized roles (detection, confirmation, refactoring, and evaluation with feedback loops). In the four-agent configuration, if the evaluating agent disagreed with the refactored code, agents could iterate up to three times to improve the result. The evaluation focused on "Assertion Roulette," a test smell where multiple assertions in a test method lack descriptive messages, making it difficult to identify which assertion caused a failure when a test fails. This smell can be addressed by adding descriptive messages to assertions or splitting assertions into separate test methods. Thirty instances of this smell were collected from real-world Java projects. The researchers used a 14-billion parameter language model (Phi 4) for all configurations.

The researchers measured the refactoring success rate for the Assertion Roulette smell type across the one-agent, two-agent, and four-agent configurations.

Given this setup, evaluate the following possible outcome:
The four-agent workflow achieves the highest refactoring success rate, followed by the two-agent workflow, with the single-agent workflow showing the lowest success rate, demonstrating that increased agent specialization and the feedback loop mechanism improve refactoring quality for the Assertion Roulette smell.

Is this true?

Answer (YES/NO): NO